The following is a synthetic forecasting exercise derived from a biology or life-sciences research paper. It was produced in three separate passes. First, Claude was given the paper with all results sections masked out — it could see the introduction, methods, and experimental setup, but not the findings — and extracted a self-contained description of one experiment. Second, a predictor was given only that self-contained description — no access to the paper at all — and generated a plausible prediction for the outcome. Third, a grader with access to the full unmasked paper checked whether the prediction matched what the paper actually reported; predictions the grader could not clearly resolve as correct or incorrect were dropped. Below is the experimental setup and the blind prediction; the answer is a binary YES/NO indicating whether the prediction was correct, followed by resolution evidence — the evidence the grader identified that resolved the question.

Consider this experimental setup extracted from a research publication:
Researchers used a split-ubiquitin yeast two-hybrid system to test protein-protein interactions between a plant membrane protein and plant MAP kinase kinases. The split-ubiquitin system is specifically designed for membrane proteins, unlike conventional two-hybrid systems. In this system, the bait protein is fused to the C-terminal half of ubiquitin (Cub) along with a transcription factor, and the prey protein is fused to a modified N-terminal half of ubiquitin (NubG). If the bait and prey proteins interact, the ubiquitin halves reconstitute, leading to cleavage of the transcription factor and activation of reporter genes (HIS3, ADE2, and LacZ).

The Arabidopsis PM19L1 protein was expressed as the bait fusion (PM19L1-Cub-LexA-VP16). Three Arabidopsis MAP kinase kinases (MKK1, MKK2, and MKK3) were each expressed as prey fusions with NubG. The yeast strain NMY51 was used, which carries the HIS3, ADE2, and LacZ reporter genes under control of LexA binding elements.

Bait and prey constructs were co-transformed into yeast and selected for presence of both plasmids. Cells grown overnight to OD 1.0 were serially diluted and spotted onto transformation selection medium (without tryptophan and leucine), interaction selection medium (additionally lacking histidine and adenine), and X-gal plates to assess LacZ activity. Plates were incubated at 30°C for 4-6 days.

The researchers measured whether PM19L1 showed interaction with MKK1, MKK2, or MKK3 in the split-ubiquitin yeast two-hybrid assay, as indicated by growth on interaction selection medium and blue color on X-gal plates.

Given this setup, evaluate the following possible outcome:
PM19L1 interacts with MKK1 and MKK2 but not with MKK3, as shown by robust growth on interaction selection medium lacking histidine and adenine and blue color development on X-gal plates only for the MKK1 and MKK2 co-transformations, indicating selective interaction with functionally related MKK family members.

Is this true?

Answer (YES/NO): NO